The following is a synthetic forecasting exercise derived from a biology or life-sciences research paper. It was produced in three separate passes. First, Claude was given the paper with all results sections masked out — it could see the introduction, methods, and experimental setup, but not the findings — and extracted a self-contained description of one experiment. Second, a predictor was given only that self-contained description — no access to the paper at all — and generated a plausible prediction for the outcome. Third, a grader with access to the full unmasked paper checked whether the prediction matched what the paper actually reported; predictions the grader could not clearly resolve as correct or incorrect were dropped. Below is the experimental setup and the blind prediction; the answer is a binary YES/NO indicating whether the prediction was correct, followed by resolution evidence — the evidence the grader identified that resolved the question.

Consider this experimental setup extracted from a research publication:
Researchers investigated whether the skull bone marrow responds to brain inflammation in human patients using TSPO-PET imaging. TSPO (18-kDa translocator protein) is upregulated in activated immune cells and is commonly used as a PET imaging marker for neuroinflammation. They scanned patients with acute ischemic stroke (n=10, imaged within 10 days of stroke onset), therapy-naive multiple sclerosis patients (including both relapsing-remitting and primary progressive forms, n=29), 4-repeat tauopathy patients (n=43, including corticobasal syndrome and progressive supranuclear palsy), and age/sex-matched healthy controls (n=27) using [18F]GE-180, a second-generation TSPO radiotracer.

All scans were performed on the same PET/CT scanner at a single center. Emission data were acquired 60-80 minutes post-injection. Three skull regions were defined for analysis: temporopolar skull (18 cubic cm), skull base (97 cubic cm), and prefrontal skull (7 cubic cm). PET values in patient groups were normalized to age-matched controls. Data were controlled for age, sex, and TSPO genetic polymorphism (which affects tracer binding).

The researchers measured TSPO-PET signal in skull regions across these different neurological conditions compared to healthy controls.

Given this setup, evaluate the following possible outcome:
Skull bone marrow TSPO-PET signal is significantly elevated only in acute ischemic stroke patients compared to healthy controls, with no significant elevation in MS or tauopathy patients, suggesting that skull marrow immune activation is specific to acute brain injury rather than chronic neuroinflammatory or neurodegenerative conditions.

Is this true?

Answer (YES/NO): NO